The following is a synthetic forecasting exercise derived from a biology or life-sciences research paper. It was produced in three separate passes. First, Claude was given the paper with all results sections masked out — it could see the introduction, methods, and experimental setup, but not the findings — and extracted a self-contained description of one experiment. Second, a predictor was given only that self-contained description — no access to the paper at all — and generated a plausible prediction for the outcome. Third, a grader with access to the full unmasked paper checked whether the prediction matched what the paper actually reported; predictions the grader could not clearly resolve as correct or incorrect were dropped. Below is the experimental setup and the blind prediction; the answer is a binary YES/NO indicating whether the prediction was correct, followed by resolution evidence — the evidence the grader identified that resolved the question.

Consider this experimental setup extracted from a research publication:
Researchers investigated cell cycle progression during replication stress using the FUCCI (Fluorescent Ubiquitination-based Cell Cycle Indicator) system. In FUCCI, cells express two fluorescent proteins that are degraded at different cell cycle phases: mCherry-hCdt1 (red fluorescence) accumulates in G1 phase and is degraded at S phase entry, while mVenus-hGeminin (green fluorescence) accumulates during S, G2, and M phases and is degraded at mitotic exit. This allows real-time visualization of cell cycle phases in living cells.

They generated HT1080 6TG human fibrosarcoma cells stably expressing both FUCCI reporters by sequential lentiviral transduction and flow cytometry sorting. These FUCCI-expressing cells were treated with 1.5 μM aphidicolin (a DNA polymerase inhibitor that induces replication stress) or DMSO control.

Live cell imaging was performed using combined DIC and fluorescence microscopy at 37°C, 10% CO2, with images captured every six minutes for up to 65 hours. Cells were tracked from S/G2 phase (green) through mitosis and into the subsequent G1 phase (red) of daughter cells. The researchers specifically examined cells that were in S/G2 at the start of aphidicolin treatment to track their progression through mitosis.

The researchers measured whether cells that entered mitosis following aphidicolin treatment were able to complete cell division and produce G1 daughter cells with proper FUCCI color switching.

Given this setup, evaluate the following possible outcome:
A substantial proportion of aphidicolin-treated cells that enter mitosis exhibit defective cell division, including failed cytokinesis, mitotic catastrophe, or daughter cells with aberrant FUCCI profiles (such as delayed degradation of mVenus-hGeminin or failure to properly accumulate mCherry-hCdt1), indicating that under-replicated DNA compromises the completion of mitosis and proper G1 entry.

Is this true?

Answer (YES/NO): YES